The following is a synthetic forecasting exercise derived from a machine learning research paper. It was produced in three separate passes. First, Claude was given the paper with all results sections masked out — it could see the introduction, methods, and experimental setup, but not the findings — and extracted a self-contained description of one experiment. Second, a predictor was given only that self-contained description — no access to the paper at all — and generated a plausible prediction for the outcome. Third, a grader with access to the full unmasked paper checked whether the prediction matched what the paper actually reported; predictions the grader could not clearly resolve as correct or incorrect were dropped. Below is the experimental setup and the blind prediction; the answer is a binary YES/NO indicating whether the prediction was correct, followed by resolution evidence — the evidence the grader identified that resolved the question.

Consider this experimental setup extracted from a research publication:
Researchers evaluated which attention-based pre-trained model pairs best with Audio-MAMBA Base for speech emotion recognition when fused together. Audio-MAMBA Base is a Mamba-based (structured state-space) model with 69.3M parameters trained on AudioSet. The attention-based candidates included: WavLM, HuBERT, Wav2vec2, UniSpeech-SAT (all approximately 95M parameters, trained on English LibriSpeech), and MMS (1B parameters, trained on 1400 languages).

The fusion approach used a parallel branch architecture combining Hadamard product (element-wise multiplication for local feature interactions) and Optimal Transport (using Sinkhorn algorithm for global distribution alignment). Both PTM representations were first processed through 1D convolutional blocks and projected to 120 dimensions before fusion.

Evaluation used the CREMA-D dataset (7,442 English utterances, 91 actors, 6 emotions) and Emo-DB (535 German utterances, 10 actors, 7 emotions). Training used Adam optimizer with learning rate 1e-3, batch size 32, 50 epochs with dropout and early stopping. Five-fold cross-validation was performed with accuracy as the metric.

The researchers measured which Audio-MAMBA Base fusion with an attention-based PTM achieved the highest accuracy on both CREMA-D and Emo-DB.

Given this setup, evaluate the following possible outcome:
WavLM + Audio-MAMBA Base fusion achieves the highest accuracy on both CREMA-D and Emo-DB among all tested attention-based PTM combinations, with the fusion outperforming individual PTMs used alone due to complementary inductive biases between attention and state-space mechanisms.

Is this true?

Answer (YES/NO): NO